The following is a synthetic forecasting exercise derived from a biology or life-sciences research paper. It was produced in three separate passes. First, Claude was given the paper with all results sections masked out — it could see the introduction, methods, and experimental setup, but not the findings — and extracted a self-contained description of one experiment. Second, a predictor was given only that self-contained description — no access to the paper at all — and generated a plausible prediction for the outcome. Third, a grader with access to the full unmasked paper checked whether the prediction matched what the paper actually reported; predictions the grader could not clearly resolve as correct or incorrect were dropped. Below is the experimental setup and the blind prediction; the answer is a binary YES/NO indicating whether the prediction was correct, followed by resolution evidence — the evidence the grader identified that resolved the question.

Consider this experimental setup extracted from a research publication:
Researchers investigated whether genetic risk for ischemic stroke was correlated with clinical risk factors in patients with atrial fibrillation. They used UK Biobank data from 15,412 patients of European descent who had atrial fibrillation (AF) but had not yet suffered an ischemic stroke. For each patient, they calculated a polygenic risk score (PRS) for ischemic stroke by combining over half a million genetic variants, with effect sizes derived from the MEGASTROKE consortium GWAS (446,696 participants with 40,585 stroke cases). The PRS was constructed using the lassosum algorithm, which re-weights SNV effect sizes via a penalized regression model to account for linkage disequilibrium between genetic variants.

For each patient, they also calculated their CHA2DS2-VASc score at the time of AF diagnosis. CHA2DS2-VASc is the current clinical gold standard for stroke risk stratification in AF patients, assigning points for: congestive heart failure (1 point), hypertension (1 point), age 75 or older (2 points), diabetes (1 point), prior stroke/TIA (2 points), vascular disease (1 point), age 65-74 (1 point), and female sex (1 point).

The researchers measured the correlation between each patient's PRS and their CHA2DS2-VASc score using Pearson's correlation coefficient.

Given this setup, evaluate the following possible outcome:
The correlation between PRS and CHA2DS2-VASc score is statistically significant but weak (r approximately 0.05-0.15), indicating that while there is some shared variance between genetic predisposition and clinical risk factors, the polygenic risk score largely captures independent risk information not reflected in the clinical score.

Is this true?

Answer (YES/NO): NO